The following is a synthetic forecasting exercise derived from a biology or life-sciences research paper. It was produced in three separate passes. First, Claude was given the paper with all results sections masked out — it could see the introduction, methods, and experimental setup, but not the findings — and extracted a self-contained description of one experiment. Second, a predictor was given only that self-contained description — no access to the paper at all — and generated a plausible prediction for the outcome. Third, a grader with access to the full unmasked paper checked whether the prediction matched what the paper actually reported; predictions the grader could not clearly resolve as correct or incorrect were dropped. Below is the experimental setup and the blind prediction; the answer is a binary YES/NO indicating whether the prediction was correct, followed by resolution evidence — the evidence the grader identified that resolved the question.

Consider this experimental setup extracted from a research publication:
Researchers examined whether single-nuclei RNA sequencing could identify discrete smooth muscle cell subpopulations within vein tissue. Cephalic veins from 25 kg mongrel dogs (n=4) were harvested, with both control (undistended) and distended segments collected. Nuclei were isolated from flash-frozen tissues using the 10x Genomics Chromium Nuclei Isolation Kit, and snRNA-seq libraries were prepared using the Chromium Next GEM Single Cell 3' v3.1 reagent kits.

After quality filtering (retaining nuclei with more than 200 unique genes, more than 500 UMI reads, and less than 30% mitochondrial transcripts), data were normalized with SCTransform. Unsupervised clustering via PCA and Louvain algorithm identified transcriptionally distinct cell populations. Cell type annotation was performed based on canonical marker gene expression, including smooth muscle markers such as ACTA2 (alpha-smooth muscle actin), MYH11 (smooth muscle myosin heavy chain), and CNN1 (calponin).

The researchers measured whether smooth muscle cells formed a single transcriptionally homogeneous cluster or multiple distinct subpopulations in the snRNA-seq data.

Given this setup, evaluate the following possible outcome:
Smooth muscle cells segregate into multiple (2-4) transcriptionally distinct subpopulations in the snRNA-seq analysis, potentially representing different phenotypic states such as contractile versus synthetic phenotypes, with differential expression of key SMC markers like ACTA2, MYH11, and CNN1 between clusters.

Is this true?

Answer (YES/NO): NO